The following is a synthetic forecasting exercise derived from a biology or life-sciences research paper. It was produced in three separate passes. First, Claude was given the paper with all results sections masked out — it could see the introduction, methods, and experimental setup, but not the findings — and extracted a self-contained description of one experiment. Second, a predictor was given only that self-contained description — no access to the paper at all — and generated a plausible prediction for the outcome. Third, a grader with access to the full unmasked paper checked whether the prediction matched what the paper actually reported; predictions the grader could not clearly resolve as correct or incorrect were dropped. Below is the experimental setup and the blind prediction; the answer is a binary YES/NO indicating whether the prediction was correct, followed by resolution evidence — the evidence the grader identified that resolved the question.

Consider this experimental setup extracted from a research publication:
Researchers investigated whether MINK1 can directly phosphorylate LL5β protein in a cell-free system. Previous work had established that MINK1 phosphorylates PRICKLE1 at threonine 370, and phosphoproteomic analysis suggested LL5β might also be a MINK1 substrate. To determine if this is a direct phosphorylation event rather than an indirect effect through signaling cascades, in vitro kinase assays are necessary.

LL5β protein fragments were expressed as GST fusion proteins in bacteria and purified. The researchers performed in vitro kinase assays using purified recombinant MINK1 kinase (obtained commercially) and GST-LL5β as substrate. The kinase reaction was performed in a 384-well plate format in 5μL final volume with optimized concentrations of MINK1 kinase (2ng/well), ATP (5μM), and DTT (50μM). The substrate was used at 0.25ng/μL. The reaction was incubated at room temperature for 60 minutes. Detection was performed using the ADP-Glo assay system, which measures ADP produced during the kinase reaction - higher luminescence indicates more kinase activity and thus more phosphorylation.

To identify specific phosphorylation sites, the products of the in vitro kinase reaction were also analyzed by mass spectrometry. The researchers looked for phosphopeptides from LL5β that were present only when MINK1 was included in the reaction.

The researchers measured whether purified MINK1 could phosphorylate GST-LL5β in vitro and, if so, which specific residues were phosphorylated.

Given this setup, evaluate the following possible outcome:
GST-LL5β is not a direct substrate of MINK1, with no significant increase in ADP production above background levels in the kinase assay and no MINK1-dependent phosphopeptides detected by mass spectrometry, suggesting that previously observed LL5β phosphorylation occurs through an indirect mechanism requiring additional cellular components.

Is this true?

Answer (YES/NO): NO